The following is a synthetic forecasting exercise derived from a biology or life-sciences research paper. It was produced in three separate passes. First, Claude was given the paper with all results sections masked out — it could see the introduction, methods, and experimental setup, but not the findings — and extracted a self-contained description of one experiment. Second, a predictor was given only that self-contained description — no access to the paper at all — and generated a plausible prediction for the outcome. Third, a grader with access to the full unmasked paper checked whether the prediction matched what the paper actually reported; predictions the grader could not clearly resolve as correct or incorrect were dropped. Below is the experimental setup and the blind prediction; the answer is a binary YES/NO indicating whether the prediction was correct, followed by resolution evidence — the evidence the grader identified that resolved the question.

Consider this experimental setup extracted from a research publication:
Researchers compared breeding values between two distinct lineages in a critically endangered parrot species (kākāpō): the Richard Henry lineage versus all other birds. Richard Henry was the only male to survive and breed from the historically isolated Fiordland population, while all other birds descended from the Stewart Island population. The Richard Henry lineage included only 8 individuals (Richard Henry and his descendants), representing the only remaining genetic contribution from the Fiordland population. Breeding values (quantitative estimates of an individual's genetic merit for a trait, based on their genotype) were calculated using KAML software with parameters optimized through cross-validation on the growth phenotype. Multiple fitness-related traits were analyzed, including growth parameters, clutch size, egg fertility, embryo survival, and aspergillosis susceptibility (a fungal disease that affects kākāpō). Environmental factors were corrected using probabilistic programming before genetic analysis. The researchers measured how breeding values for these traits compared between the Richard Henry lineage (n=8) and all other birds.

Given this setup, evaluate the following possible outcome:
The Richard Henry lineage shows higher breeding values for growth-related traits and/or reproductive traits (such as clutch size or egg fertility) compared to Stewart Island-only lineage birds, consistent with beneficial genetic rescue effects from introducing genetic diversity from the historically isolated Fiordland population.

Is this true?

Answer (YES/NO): NO